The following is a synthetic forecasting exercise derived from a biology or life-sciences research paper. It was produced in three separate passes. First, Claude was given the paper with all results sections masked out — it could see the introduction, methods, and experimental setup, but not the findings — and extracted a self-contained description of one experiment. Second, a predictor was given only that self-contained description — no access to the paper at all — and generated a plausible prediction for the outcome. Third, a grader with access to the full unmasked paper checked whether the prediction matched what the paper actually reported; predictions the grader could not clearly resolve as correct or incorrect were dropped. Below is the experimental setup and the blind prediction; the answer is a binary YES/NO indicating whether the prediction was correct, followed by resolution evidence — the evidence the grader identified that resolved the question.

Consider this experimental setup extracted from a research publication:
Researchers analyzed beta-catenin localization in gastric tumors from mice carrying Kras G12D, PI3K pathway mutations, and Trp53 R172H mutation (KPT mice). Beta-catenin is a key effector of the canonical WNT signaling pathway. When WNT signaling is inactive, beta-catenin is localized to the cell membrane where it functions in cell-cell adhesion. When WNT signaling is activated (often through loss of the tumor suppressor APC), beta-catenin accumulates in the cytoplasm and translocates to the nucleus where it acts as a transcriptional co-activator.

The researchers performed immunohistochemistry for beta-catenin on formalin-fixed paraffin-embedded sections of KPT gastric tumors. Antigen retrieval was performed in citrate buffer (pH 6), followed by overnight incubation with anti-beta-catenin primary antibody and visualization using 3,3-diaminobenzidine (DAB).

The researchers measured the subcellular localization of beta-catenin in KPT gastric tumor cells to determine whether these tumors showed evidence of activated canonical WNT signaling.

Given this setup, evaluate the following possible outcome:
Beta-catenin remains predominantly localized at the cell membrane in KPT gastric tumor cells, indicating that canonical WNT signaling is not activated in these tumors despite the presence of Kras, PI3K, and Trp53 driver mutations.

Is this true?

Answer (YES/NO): YES